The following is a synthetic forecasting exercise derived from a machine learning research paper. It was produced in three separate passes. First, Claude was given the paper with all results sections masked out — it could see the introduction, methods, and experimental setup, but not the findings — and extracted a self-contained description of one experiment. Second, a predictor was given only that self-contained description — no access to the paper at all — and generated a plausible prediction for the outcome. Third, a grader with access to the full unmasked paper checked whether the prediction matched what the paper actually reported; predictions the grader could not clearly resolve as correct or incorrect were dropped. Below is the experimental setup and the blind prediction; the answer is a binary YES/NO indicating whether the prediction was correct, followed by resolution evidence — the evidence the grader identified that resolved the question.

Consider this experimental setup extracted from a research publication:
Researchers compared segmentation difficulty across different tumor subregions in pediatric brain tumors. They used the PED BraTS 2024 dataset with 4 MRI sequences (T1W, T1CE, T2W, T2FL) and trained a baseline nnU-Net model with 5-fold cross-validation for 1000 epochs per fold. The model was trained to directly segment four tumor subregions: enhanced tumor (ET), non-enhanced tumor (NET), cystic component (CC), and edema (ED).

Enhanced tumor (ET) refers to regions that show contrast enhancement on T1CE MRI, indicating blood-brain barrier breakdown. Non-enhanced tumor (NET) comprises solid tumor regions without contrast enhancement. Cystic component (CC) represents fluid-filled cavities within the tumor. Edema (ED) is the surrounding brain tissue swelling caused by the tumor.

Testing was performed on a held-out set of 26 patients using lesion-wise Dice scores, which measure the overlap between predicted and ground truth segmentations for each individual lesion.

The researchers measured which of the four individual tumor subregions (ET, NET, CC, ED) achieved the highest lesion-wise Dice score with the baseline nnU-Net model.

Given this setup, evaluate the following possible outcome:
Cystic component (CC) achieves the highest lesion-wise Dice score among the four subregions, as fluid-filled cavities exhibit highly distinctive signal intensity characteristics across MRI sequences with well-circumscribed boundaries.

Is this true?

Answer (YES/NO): YES